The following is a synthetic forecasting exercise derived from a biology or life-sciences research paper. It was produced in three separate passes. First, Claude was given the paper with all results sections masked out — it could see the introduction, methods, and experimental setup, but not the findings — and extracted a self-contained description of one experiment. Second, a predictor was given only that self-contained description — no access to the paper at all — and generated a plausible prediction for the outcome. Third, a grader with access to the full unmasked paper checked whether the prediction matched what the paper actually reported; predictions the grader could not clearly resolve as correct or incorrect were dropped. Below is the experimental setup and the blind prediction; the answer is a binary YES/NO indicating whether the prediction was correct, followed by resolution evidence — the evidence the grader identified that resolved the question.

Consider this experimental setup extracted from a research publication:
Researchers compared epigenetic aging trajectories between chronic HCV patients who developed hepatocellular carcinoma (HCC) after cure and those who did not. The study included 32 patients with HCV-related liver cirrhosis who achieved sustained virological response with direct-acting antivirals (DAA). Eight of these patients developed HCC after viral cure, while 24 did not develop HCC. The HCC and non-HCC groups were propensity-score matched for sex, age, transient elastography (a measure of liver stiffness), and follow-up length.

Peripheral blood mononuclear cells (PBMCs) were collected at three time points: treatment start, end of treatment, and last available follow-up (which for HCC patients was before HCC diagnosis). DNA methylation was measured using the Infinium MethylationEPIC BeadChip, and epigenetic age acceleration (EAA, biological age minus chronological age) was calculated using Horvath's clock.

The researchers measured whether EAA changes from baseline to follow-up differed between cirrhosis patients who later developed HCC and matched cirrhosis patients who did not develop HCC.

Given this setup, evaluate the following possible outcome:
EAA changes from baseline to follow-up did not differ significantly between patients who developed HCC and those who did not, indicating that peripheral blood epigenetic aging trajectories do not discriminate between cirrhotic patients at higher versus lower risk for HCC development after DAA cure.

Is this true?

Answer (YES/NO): NO